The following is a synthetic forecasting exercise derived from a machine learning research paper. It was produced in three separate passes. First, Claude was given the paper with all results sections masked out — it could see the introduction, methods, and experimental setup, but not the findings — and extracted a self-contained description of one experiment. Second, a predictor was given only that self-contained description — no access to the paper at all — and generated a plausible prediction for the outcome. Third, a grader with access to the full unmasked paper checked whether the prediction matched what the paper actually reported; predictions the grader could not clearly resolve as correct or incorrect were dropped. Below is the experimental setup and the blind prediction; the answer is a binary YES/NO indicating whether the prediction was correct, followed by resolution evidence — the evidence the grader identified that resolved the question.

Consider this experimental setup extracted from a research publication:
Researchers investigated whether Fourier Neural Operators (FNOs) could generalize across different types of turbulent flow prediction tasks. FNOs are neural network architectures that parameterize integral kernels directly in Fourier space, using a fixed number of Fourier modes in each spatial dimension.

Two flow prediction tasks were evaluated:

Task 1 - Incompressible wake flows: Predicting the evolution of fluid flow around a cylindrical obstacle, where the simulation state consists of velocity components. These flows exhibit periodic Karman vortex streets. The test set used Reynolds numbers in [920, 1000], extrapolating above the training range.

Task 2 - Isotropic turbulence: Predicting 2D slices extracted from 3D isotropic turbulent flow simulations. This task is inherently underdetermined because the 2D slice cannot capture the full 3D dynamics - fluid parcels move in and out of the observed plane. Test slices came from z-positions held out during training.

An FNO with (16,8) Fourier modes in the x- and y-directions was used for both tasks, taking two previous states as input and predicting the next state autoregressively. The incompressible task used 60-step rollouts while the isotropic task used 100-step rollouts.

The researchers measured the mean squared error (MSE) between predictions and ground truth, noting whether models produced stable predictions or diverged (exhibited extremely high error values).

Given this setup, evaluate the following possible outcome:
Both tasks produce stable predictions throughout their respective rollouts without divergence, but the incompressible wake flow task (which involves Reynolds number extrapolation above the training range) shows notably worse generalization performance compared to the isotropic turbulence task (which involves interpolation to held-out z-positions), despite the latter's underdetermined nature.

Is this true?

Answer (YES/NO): NO